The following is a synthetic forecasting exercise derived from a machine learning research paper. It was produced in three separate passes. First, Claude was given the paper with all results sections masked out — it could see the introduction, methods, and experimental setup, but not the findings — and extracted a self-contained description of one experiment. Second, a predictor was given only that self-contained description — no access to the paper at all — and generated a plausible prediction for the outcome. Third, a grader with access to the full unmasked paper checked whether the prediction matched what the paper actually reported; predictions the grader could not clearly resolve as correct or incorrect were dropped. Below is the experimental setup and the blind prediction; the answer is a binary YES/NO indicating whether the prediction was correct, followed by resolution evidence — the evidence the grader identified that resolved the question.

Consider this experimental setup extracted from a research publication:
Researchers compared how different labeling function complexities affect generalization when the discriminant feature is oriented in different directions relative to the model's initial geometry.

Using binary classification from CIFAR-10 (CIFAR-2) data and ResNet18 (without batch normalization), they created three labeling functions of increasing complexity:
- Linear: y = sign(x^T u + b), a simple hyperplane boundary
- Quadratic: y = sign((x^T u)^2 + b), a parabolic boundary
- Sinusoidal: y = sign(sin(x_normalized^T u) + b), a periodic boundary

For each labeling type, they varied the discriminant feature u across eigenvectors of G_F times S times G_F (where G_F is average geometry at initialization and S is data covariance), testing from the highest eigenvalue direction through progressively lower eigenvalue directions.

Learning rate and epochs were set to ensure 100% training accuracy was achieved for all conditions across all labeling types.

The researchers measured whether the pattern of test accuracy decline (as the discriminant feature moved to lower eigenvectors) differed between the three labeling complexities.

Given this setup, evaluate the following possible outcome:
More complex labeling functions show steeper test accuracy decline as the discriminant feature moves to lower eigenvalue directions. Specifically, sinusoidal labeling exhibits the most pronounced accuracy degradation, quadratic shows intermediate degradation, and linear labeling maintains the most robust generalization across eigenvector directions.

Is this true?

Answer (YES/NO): YES